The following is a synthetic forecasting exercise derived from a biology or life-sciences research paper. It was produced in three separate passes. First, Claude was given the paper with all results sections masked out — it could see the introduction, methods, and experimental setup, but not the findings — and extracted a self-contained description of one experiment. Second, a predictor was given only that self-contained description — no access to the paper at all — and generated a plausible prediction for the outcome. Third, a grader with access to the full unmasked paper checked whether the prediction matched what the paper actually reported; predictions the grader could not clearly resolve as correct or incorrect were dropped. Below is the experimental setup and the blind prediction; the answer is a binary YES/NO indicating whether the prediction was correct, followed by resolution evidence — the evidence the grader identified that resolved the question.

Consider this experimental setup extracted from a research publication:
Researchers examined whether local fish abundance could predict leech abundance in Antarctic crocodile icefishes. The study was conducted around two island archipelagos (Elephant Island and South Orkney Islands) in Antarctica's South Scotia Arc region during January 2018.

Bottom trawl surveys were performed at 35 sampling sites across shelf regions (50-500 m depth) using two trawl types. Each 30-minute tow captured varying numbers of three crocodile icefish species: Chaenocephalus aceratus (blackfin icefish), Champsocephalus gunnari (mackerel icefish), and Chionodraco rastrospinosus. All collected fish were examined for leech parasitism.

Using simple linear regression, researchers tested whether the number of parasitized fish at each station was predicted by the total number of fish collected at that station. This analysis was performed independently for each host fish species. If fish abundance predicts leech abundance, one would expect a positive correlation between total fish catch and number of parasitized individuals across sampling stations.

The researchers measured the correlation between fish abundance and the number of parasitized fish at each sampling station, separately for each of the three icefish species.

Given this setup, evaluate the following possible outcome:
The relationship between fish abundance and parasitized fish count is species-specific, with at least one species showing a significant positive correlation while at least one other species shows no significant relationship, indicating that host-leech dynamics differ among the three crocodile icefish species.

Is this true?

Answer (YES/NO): NO